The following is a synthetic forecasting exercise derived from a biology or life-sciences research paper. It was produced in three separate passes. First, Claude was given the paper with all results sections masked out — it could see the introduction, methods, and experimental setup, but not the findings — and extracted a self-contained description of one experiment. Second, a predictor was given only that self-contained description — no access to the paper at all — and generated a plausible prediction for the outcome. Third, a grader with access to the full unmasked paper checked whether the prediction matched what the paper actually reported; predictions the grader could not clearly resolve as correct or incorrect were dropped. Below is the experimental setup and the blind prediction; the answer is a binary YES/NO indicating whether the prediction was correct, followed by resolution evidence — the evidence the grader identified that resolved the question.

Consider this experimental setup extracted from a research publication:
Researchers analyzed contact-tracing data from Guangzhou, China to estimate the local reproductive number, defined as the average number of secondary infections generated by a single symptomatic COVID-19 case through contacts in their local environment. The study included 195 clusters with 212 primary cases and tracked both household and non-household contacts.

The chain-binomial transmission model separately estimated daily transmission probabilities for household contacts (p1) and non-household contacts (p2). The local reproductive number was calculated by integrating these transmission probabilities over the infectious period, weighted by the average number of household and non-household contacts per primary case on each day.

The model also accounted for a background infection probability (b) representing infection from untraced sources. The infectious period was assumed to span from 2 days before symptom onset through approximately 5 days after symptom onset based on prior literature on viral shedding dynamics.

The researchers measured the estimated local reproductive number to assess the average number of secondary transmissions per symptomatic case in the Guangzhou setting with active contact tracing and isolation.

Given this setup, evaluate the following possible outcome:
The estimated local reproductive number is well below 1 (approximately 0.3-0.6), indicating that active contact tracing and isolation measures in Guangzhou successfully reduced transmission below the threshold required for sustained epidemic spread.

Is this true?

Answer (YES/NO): YES